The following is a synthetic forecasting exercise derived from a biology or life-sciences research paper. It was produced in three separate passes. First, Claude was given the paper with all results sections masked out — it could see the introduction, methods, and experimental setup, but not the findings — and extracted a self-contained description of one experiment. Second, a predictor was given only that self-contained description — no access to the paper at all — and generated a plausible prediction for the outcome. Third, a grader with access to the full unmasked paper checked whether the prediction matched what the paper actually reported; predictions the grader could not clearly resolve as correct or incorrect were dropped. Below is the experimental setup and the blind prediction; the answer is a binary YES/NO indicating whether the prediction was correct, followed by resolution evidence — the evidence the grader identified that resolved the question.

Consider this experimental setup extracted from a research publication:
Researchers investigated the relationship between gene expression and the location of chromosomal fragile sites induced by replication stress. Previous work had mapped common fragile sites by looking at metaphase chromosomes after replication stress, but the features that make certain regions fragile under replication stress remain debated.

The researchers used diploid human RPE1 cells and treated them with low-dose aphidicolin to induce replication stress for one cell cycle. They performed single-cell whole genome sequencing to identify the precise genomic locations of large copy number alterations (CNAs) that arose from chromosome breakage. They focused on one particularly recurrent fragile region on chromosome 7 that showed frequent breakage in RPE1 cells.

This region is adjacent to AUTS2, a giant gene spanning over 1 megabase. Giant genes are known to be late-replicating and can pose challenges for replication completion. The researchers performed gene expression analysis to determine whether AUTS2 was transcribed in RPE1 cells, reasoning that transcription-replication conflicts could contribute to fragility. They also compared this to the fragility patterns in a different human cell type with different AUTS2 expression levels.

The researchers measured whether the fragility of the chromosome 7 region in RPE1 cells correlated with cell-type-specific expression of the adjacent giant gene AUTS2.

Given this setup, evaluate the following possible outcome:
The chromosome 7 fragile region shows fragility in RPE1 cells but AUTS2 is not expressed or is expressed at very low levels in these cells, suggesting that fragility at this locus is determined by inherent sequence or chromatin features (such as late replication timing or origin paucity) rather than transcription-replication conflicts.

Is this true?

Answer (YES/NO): NO